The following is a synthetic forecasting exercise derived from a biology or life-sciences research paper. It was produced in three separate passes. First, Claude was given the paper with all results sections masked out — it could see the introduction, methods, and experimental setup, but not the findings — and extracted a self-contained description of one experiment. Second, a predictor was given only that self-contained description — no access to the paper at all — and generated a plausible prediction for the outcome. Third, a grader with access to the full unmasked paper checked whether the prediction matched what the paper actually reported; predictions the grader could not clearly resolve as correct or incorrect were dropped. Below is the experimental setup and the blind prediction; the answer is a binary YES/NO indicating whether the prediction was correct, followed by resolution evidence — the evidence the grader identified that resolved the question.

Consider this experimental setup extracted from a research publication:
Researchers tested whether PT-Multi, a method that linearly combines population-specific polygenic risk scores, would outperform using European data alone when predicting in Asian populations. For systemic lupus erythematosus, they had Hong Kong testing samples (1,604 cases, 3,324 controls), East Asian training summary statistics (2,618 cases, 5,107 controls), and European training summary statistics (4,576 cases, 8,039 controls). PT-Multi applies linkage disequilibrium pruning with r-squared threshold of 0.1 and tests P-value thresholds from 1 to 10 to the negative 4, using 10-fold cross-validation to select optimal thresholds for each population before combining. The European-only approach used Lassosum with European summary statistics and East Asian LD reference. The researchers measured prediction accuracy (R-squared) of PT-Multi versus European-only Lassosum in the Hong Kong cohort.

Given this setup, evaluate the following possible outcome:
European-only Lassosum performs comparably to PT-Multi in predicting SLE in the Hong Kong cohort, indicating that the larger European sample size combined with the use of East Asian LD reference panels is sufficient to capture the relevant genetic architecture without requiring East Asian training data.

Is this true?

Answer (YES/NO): NO